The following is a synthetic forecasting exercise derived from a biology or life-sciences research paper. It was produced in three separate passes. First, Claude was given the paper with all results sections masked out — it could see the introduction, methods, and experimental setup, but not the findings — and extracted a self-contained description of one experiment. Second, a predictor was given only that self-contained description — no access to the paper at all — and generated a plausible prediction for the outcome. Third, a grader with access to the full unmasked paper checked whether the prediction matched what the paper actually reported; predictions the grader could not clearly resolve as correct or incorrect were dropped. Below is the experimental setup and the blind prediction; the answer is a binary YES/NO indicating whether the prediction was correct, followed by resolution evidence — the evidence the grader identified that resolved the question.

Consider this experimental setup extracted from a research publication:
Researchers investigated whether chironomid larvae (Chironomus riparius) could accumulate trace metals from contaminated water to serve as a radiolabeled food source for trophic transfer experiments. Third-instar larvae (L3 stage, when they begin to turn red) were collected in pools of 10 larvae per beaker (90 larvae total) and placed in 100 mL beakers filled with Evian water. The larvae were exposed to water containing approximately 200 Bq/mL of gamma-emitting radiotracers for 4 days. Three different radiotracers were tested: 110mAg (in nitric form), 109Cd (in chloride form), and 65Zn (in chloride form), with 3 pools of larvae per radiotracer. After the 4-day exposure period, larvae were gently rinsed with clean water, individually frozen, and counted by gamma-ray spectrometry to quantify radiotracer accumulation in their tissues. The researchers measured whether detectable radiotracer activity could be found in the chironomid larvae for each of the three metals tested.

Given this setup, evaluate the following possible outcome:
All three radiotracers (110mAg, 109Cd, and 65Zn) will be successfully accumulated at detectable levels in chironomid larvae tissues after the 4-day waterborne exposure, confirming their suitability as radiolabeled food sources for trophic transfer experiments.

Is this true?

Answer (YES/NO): NO